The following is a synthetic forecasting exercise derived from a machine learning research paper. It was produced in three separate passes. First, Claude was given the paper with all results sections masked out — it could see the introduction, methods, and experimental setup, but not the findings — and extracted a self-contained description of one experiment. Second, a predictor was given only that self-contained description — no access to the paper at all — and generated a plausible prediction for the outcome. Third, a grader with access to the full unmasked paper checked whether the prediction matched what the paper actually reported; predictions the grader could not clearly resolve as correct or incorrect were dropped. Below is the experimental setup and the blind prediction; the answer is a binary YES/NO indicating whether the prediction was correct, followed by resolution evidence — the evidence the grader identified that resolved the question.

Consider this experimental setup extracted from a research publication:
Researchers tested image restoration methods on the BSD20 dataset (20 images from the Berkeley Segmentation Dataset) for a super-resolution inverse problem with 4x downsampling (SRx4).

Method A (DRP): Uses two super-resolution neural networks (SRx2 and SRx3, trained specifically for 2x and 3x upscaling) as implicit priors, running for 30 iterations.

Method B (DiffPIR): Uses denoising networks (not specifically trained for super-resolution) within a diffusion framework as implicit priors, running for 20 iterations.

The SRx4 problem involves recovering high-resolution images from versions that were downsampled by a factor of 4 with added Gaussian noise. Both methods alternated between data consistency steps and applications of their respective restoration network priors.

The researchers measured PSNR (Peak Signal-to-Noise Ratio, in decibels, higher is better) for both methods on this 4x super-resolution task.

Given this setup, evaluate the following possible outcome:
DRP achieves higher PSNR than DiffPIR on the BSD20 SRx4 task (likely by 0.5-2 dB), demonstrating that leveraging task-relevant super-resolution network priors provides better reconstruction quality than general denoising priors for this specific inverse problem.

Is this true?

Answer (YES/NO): NO